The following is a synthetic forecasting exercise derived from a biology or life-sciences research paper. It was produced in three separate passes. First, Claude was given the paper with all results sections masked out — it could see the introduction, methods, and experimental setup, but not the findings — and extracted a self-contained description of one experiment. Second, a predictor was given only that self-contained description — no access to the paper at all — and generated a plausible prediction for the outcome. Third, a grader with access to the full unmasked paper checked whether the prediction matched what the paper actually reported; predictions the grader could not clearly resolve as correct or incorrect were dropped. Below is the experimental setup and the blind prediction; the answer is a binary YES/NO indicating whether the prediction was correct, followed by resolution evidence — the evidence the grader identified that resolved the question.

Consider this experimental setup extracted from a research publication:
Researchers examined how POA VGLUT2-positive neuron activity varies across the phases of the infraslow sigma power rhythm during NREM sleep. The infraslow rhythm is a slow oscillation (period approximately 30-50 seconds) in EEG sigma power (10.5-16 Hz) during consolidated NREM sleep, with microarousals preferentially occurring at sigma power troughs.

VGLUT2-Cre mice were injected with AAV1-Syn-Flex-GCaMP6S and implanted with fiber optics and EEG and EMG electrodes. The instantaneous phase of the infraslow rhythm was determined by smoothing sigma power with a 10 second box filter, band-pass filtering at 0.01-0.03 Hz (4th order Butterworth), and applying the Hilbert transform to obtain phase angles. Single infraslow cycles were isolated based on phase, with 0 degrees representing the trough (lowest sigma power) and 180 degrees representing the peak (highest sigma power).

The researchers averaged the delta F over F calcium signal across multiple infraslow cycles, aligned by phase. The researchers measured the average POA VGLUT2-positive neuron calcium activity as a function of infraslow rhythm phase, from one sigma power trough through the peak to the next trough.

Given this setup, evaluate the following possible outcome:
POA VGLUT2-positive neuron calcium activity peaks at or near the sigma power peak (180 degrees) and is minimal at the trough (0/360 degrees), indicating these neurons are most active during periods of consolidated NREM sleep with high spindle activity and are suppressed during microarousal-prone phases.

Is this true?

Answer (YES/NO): NO